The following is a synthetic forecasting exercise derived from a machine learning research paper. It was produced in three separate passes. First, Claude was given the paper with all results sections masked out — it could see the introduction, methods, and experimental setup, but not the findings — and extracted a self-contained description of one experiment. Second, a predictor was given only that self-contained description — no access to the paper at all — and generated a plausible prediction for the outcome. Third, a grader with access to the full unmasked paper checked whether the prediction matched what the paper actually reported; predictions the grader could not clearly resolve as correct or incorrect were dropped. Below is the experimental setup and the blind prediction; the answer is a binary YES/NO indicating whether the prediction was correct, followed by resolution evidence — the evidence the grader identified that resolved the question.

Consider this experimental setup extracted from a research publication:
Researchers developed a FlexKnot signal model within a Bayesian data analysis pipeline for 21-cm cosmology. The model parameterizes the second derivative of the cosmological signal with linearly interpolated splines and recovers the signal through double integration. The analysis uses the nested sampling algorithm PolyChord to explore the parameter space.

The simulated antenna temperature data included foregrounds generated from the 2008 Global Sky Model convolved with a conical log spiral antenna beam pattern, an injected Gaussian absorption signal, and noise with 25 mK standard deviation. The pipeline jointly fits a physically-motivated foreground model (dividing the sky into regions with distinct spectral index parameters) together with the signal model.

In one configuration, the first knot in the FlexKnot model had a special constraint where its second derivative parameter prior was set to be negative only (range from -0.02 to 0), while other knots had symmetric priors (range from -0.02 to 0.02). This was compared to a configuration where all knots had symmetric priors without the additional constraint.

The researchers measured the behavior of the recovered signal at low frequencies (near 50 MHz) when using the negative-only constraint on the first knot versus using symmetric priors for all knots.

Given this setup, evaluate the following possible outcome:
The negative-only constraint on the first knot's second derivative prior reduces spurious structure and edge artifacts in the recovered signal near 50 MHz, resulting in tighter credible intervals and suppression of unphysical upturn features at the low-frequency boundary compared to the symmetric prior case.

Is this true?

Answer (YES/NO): YES